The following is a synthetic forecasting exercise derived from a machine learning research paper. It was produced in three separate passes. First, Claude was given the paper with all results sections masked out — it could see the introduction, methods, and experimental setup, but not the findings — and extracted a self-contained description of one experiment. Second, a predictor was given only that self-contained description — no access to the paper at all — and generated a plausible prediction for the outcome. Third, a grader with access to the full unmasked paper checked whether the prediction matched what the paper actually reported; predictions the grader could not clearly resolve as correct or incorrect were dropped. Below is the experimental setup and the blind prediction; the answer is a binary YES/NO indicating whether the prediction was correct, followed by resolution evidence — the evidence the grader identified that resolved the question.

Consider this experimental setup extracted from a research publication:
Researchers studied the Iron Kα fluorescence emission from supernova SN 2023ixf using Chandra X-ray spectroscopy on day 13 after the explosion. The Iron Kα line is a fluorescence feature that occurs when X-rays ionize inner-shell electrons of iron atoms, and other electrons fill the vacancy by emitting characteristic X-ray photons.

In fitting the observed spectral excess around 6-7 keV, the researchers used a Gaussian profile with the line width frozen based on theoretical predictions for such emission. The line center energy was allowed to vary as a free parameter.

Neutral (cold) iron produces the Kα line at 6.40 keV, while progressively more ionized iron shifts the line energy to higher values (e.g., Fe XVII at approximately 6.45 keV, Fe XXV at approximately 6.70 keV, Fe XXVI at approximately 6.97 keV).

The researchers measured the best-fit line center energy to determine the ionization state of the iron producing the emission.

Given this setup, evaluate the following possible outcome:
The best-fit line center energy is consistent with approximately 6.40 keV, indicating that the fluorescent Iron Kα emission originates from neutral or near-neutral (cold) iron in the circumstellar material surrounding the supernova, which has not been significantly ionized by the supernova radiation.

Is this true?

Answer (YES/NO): YES